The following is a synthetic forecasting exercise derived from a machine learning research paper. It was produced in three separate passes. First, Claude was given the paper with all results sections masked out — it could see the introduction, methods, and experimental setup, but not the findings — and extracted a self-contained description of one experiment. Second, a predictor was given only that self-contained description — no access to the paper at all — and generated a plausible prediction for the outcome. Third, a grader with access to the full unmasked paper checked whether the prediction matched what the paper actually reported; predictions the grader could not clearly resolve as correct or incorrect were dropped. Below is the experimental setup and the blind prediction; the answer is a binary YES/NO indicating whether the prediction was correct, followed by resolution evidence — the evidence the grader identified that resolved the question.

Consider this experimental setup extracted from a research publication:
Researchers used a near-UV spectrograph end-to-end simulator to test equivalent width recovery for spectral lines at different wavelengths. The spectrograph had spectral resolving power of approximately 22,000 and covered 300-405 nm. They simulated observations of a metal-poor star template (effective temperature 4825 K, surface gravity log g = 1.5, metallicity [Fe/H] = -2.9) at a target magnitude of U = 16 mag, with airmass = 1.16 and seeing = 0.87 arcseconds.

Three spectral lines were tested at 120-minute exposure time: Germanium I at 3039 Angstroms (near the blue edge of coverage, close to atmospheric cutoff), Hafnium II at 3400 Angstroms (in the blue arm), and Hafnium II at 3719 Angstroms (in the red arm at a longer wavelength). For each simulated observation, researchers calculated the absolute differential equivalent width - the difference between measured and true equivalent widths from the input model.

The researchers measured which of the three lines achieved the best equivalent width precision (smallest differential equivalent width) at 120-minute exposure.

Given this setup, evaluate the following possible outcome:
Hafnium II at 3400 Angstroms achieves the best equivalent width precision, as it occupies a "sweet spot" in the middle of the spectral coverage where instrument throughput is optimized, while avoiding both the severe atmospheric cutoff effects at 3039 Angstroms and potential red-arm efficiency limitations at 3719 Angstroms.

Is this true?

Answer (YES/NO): YES